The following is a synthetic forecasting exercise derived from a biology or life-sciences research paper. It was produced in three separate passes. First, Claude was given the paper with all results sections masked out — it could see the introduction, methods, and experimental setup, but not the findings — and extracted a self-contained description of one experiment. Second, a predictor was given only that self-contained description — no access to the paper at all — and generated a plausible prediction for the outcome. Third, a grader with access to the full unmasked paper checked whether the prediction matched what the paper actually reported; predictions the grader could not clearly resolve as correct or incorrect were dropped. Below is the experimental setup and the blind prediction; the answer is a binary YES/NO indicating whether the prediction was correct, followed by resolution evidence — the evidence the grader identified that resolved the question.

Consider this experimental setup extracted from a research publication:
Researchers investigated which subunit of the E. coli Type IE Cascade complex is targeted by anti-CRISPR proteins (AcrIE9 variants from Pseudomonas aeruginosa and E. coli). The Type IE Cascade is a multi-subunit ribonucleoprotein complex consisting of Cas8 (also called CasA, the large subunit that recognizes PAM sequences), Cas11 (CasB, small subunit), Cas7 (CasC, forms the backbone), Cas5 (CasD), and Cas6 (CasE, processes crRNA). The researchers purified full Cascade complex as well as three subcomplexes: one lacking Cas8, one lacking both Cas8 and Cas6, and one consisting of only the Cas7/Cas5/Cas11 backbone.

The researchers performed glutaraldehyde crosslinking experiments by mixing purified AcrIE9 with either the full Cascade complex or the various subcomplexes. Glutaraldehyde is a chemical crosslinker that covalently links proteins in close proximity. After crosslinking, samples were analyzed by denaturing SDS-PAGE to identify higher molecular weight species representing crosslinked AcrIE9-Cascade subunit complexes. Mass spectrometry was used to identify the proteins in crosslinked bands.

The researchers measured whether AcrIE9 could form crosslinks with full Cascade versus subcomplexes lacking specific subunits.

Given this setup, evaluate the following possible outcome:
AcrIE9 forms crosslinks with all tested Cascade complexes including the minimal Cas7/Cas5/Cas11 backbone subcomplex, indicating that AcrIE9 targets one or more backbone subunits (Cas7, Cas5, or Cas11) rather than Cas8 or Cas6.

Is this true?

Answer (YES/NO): YES